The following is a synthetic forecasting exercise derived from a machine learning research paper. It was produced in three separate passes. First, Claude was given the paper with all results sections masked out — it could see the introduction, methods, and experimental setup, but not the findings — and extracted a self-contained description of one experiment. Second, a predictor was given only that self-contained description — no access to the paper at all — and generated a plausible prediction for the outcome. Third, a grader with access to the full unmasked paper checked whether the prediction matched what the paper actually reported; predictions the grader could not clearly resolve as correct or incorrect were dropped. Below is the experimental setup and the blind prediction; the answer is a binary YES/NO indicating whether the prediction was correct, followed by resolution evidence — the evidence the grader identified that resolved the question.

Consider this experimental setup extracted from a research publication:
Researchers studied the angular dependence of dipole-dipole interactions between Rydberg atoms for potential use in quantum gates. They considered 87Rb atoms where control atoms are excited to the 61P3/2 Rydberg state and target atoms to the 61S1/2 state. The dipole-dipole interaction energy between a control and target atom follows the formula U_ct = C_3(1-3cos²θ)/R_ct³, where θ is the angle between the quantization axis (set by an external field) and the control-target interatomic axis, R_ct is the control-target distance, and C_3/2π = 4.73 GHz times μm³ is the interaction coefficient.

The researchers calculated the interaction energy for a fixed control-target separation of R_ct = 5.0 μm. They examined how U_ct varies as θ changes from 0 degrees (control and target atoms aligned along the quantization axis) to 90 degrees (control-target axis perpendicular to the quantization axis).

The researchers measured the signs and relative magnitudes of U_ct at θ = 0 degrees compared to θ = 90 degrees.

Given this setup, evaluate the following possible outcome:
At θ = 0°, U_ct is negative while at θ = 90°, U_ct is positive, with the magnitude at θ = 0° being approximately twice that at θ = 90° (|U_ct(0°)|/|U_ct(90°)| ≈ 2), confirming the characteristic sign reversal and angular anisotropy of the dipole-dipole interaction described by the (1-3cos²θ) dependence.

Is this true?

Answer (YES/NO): YES